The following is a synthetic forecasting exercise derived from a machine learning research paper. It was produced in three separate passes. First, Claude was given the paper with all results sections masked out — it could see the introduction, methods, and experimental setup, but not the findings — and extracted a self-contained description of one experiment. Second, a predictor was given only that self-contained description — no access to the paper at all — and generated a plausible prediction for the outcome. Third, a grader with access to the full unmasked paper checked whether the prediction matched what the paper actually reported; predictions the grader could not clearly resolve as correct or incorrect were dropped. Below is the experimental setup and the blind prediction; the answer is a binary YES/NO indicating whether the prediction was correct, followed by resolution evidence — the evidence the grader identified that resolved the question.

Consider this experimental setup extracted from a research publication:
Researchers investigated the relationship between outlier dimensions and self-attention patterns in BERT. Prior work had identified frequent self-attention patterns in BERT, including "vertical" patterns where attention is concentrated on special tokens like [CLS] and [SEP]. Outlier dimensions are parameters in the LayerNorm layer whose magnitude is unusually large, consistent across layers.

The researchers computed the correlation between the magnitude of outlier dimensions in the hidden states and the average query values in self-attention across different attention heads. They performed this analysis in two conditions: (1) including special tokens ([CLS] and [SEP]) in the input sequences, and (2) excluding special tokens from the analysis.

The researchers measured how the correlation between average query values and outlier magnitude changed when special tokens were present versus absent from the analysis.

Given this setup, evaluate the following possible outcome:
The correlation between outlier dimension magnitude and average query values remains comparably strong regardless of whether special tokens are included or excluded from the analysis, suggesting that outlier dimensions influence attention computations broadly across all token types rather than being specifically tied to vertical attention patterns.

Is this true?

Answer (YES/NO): NO